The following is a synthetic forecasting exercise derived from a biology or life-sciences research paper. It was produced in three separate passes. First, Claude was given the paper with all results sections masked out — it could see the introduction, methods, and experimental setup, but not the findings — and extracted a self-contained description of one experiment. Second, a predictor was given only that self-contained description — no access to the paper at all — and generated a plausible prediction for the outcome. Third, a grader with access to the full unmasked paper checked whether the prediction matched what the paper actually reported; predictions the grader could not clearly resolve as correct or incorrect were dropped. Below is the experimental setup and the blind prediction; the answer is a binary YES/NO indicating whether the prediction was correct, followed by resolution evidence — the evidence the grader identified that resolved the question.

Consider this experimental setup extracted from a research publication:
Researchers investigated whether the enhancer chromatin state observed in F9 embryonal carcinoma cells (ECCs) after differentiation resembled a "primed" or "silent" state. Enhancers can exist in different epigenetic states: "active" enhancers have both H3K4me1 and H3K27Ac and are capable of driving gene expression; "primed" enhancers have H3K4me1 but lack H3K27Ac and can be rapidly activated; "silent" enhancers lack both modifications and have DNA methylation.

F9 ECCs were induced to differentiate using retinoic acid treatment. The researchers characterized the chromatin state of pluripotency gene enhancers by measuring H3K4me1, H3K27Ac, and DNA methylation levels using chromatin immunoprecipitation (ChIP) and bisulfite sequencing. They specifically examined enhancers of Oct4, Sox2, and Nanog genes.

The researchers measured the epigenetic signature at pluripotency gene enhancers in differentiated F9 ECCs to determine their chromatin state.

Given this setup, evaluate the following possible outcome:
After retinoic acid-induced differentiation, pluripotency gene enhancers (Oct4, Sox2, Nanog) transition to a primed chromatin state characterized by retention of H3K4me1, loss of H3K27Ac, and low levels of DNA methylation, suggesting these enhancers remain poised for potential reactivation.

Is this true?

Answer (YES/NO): YES